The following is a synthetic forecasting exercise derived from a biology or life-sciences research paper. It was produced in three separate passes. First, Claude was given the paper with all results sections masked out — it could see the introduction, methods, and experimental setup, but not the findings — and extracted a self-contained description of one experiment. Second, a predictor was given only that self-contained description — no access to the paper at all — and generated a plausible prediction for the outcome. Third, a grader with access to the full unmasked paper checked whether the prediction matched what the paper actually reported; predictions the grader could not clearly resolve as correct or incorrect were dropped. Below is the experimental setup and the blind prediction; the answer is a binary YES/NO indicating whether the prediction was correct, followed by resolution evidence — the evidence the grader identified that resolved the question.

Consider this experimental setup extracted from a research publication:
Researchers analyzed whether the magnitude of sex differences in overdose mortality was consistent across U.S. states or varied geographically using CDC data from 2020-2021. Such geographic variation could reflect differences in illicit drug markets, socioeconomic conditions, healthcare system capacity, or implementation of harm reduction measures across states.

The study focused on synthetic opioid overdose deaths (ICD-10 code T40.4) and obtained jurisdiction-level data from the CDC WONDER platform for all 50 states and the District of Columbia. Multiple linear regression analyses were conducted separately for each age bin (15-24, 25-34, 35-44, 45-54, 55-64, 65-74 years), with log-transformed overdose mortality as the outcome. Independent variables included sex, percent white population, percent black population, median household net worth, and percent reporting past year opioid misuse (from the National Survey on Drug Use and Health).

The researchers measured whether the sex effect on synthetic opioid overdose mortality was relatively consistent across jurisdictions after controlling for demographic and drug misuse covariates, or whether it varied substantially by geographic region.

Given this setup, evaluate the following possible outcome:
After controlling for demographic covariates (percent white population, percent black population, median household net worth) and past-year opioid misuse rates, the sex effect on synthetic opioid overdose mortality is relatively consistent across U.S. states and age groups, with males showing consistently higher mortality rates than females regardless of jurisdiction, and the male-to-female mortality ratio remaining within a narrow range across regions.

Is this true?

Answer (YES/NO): YES